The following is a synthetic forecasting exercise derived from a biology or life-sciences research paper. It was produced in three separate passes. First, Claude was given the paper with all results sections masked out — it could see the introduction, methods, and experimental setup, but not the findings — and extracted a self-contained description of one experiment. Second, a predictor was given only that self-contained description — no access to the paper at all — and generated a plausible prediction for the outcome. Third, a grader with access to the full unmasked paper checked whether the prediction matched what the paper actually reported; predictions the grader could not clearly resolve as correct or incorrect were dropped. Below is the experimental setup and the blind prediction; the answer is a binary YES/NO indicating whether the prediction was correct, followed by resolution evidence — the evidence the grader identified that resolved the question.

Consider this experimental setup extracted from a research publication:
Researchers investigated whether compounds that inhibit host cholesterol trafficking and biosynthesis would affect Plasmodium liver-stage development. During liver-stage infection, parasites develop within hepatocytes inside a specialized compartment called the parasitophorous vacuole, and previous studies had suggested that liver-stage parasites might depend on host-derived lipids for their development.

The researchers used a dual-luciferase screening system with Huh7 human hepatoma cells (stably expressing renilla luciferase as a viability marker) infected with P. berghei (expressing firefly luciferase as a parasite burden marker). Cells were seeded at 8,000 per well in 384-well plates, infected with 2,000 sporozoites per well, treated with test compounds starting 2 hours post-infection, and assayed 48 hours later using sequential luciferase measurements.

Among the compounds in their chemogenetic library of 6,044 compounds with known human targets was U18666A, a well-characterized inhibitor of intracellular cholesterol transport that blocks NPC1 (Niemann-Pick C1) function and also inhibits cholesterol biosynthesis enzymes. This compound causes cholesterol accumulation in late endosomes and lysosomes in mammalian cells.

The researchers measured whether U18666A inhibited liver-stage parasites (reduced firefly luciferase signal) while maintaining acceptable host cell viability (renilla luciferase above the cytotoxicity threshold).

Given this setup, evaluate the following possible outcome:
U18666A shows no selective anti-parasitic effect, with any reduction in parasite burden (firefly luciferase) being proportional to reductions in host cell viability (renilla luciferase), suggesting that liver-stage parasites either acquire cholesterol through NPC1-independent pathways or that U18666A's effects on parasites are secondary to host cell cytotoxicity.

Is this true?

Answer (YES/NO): NO